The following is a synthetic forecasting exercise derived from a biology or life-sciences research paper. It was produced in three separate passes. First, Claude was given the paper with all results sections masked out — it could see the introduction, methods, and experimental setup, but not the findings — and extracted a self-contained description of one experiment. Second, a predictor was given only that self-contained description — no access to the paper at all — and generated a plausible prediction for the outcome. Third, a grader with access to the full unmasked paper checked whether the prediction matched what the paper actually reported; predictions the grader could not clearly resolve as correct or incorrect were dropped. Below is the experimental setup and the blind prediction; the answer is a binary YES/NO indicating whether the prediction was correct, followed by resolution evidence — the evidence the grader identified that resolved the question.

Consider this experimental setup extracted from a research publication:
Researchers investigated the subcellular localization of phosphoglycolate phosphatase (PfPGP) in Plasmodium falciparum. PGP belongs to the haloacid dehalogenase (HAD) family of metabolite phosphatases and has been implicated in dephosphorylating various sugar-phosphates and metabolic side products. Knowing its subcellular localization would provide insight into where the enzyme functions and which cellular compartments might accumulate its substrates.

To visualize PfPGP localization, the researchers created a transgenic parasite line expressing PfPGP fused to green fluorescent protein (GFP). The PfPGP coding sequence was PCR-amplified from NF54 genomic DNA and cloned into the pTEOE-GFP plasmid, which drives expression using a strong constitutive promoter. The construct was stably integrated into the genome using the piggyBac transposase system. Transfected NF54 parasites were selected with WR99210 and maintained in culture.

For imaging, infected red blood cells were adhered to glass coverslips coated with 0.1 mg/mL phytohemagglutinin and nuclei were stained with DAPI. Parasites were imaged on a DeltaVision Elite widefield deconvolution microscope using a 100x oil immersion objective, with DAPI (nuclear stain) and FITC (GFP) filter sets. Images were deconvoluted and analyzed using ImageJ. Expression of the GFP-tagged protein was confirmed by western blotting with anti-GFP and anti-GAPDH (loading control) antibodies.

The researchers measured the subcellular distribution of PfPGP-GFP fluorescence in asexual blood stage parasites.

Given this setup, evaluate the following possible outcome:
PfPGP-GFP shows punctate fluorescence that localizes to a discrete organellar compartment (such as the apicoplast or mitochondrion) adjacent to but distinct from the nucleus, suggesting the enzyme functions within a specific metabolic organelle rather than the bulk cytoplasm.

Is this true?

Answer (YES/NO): NO